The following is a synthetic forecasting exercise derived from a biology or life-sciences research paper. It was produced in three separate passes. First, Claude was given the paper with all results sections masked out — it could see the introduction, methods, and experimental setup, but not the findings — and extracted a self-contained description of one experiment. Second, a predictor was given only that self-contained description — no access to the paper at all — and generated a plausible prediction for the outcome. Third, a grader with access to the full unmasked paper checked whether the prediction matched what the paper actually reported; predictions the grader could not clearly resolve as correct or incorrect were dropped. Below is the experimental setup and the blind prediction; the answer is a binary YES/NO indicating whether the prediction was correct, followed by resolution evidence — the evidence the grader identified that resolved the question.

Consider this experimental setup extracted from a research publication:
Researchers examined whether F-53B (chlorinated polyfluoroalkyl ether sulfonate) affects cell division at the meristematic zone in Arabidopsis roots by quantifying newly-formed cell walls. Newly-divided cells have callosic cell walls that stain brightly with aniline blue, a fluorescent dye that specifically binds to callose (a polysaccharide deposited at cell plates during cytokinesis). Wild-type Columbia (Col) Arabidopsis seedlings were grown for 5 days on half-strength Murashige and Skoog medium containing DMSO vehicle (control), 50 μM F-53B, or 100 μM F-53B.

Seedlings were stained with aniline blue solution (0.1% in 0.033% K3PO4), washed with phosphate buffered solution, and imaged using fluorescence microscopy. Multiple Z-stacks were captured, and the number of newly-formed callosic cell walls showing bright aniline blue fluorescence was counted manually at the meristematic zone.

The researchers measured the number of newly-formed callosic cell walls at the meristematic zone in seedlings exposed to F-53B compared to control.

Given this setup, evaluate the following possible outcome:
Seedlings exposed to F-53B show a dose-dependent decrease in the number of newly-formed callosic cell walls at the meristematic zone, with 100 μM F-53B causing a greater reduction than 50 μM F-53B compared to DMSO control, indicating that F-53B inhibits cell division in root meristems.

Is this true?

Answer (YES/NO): YES